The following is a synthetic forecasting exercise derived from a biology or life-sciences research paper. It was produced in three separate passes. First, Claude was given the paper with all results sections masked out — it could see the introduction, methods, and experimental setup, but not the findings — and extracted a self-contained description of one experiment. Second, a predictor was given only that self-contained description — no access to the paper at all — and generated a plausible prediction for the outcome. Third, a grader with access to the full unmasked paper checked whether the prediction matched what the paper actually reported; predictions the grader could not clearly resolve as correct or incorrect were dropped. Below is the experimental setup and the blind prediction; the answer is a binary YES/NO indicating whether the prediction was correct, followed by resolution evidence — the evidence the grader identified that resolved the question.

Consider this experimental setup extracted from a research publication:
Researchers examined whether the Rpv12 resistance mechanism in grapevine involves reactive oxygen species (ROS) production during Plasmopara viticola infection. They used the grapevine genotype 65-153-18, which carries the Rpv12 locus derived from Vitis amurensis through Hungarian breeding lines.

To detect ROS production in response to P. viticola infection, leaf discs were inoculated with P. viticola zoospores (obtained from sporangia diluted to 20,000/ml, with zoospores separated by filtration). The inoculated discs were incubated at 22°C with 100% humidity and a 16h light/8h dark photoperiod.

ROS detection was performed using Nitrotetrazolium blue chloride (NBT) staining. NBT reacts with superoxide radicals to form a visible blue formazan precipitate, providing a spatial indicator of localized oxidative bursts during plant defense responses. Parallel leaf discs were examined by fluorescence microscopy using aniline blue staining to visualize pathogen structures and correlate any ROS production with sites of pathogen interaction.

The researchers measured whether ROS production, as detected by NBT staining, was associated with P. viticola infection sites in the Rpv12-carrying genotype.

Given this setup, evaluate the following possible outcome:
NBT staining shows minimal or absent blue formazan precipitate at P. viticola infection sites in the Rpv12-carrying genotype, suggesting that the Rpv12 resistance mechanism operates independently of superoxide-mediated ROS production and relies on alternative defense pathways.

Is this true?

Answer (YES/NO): NO